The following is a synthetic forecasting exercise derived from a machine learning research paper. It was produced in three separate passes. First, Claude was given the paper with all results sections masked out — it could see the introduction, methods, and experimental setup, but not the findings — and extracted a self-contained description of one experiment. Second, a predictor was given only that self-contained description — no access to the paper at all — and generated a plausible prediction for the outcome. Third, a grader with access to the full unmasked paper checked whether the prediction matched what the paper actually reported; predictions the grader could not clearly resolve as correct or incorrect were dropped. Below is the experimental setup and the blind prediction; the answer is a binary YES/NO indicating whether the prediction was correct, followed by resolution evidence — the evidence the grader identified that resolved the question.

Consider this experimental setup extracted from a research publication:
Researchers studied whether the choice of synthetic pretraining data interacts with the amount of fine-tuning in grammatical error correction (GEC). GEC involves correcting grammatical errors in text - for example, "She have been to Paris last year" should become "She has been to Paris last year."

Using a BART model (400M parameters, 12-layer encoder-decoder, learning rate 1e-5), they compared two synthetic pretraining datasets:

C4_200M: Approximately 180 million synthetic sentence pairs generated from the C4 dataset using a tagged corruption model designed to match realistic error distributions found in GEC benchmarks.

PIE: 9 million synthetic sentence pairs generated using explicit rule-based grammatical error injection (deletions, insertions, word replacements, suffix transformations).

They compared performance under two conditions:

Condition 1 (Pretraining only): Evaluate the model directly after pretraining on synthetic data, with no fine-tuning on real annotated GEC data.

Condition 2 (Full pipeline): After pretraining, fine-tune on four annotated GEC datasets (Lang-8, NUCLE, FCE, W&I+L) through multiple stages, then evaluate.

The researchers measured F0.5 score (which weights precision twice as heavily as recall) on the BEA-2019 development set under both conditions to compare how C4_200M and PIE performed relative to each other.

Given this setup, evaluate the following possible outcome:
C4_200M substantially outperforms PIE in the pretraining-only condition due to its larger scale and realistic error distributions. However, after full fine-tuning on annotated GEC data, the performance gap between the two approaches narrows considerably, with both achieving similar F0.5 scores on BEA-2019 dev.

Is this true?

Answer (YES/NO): NO